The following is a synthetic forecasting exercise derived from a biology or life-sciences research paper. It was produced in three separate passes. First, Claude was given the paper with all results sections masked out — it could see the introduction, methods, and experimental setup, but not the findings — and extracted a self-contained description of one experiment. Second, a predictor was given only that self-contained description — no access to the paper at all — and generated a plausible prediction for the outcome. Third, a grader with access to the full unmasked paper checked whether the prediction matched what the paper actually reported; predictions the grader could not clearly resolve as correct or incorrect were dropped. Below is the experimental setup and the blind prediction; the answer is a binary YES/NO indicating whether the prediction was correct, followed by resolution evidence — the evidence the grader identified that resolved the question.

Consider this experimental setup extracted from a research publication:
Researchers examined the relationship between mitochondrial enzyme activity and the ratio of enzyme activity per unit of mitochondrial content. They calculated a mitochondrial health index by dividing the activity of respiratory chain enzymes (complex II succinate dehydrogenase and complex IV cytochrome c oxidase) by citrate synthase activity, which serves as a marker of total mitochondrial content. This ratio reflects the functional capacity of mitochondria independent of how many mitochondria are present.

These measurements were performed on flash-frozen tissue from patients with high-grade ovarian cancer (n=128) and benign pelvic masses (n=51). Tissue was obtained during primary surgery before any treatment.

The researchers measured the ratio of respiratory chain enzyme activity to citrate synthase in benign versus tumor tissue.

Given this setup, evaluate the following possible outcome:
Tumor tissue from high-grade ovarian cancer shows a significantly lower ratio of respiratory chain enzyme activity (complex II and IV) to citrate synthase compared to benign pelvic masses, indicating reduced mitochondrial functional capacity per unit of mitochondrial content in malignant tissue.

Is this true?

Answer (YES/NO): NO